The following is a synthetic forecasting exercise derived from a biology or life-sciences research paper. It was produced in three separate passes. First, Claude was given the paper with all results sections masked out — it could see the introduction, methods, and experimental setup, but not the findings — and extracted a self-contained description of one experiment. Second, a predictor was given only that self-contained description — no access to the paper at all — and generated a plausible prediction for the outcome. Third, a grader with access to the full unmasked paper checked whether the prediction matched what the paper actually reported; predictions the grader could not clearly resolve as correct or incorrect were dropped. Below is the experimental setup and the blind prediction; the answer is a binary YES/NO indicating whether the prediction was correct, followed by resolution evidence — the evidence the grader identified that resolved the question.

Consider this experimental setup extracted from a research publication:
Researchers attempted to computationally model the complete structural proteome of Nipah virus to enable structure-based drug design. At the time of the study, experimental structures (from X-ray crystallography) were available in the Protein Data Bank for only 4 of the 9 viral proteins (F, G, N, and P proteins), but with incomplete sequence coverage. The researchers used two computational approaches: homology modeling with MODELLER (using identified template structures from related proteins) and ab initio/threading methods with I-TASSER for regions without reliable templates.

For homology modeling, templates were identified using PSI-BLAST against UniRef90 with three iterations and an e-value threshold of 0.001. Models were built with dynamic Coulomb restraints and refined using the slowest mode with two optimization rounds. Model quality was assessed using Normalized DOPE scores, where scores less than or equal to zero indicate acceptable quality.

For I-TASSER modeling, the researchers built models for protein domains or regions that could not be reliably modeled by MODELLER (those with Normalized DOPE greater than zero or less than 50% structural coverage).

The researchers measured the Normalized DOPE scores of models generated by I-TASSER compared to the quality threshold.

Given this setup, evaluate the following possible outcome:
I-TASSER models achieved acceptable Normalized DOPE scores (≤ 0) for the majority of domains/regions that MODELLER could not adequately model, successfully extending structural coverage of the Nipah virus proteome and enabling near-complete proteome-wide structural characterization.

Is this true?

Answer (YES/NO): NO